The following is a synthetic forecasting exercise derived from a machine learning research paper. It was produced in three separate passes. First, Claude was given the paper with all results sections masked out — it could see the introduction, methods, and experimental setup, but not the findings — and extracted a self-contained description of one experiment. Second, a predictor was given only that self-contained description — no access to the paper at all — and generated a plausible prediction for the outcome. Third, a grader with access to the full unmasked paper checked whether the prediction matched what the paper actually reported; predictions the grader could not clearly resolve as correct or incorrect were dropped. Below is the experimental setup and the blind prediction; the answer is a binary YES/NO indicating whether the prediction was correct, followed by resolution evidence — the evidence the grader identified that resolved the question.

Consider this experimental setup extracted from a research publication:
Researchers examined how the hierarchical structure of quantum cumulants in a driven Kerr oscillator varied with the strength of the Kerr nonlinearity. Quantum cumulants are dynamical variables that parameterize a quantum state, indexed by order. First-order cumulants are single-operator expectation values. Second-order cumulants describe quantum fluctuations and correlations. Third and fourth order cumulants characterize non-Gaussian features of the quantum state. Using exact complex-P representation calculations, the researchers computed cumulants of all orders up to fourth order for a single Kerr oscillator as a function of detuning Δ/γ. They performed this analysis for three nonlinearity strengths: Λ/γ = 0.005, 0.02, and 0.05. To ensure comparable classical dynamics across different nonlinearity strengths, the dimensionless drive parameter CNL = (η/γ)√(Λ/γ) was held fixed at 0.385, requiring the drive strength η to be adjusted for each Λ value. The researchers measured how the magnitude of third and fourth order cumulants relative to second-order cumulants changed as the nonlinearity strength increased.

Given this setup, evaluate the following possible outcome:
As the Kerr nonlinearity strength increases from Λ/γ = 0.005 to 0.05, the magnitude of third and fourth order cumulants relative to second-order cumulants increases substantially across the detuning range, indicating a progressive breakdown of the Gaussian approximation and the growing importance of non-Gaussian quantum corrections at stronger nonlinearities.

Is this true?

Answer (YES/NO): YES